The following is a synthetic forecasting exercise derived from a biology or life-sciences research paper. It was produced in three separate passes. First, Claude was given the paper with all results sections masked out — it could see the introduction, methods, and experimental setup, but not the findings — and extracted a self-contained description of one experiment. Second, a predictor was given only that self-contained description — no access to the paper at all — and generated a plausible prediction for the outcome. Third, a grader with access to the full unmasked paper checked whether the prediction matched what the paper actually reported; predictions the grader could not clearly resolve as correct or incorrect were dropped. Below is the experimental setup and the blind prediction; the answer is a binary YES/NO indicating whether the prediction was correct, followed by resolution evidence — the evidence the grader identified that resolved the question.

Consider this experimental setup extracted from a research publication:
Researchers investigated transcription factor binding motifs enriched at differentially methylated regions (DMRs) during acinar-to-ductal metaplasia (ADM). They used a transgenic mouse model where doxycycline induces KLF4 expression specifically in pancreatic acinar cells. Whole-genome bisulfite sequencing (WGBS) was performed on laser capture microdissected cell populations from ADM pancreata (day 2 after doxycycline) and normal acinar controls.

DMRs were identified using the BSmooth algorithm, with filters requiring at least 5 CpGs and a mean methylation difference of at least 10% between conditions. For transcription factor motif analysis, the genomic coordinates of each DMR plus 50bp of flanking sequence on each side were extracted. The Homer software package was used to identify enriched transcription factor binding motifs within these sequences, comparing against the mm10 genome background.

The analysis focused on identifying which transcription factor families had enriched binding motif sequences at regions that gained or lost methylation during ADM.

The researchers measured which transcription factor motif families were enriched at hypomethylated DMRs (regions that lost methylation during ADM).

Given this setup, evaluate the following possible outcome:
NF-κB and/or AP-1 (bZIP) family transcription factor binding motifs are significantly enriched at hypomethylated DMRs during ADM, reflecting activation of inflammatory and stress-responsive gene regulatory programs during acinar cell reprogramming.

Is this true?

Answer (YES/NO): YES